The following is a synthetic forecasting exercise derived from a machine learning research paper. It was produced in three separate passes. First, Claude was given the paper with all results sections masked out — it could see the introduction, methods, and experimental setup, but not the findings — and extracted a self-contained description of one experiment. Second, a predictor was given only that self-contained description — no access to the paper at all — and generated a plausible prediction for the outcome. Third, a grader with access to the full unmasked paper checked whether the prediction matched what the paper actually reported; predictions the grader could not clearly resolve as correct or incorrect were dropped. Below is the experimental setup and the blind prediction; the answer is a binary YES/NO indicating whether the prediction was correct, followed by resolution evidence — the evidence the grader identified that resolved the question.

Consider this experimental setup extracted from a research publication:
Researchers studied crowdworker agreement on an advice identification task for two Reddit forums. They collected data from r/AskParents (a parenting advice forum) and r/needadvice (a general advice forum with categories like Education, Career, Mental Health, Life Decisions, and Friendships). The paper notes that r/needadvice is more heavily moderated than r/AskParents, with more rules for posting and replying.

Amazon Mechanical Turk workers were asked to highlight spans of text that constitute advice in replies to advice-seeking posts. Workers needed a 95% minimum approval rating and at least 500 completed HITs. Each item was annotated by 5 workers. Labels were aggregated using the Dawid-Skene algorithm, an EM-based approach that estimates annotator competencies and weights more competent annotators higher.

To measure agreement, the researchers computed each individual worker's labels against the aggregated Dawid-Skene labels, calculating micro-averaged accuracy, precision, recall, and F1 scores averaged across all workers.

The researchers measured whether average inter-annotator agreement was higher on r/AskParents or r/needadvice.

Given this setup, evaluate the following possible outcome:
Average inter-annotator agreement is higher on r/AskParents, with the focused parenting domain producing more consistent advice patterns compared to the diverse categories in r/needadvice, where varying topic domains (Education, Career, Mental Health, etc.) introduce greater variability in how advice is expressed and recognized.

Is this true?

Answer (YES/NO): NO